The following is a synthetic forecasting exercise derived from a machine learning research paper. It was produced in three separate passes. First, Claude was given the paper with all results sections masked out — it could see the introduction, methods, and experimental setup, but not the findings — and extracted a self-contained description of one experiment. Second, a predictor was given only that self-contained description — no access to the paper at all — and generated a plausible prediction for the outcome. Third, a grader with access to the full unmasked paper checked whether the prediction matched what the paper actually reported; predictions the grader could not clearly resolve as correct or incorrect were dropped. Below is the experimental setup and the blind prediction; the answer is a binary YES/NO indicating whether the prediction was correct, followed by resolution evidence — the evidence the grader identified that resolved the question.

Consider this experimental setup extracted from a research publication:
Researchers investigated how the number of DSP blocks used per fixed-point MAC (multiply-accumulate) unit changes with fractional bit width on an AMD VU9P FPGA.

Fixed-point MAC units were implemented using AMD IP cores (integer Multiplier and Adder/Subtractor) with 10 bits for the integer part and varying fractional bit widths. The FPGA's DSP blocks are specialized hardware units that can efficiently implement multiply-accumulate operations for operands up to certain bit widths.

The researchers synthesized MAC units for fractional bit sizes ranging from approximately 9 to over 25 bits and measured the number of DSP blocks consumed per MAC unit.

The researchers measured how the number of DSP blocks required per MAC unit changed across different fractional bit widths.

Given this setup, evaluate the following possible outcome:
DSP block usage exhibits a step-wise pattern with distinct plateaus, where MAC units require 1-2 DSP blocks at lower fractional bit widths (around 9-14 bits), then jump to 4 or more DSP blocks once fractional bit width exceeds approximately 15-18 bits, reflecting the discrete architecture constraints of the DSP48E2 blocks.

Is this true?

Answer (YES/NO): NO